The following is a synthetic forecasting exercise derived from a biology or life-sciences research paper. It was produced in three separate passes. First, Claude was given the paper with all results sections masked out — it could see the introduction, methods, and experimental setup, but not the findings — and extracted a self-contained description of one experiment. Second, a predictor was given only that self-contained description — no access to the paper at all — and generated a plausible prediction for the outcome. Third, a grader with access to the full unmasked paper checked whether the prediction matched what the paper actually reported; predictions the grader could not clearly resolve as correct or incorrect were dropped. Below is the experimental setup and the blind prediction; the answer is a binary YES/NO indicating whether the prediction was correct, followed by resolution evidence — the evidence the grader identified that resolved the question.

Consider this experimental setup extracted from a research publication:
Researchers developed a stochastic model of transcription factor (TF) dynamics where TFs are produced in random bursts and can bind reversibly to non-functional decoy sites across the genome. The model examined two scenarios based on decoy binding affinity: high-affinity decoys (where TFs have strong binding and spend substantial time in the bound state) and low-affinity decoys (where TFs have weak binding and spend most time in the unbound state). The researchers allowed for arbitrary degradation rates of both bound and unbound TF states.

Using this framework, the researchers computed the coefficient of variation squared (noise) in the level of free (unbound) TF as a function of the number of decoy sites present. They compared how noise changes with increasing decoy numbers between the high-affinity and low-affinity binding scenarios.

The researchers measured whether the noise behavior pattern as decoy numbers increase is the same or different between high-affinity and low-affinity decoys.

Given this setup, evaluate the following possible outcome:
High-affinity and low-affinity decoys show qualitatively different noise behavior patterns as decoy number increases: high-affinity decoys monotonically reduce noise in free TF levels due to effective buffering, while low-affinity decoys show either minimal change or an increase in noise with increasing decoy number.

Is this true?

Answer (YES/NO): NO